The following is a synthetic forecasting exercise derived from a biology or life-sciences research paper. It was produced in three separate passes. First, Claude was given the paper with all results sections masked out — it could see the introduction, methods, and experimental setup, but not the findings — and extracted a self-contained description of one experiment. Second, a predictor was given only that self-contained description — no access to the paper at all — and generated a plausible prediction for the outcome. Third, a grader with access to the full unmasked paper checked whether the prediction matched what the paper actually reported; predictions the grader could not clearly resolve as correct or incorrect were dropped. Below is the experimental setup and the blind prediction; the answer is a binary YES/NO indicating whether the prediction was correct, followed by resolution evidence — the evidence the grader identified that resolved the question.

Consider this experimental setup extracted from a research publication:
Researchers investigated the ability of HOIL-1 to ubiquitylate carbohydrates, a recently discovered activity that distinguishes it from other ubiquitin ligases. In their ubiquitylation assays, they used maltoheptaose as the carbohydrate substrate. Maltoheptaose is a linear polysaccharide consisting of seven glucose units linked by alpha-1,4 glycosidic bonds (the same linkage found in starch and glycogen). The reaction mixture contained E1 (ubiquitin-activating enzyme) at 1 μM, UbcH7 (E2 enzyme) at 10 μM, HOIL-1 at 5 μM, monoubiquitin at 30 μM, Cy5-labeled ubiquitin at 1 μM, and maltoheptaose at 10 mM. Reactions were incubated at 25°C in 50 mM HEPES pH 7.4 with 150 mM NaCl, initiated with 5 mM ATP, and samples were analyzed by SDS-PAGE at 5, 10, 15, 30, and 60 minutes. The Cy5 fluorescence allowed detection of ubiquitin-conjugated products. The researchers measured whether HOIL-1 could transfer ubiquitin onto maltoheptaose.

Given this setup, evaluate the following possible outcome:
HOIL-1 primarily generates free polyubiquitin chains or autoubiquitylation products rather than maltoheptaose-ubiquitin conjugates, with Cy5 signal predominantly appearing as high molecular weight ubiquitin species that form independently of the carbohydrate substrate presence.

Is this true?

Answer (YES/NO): NO